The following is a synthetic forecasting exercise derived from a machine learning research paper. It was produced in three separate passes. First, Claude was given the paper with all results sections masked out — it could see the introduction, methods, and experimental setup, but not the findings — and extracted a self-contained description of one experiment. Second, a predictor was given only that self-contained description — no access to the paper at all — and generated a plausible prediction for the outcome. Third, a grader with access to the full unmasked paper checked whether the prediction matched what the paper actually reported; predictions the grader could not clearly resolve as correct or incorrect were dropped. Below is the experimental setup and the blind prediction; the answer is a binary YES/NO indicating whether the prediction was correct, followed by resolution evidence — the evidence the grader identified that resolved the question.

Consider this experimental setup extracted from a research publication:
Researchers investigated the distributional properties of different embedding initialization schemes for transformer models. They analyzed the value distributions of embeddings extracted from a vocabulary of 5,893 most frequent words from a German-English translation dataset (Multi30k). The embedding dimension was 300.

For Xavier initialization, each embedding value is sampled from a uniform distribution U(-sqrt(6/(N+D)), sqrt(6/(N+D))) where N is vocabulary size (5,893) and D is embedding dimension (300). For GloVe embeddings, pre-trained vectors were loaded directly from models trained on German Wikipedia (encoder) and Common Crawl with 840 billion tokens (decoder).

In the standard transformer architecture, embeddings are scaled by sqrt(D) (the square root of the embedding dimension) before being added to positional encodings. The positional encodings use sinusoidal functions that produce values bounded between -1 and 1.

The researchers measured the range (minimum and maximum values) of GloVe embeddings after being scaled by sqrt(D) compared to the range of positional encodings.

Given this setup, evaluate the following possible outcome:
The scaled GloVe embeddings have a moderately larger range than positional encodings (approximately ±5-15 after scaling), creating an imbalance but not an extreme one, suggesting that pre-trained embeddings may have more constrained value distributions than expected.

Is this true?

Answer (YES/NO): NO